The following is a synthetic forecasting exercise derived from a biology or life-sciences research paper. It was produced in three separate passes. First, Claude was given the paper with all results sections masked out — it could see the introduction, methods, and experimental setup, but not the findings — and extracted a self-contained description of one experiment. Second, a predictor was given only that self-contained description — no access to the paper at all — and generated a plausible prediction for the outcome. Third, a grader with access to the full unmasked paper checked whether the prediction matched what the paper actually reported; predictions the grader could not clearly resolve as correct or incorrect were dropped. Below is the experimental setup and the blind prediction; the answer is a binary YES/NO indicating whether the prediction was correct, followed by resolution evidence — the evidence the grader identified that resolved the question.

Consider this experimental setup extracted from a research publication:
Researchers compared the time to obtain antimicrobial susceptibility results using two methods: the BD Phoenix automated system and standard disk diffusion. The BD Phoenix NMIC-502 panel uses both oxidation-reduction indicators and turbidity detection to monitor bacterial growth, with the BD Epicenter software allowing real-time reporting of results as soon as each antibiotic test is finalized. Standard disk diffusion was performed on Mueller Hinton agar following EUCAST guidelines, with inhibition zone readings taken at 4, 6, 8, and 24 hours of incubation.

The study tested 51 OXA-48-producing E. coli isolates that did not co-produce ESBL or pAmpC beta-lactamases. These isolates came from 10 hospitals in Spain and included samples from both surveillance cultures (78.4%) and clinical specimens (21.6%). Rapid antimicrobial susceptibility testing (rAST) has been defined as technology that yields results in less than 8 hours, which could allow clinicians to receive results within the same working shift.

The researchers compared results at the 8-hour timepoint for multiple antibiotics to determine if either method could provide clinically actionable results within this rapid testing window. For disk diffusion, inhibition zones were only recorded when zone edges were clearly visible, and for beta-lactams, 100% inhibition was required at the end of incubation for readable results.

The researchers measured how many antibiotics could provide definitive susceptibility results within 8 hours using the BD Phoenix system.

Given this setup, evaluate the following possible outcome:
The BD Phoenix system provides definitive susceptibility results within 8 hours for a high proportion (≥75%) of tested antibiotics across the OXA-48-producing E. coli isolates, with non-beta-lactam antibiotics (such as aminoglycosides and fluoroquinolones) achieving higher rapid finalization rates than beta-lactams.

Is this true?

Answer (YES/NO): NO